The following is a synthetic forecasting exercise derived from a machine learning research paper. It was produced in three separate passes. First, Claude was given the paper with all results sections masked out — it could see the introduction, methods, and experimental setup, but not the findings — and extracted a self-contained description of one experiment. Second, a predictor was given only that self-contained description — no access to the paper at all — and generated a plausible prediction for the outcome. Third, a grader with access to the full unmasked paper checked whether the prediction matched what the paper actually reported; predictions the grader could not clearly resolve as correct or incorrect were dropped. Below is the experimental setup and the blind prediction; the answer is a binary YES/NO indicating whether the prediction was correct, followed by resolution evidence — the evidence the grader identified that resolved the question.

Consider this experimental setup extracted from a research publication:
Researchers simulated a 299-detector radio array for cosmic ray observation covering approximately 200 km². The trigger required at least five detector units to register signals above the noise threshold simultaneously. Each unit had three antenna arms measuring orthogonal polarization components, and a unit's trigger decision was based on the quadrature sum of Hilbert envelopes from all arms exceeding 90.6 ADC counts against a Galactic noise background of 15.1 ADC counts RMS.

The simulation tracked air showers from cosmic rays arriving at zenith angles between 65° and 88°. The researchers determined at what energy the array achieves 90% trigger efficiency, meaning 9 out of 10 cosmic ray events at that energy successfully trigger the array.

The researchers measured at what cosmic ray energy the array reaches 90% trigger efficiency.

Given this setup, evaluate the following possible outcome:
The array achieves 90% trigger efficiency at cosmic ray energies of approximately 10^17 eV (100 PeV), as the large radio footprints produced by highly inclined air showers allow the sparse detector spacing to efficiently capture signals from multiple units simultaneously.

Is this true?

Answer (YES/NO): NO